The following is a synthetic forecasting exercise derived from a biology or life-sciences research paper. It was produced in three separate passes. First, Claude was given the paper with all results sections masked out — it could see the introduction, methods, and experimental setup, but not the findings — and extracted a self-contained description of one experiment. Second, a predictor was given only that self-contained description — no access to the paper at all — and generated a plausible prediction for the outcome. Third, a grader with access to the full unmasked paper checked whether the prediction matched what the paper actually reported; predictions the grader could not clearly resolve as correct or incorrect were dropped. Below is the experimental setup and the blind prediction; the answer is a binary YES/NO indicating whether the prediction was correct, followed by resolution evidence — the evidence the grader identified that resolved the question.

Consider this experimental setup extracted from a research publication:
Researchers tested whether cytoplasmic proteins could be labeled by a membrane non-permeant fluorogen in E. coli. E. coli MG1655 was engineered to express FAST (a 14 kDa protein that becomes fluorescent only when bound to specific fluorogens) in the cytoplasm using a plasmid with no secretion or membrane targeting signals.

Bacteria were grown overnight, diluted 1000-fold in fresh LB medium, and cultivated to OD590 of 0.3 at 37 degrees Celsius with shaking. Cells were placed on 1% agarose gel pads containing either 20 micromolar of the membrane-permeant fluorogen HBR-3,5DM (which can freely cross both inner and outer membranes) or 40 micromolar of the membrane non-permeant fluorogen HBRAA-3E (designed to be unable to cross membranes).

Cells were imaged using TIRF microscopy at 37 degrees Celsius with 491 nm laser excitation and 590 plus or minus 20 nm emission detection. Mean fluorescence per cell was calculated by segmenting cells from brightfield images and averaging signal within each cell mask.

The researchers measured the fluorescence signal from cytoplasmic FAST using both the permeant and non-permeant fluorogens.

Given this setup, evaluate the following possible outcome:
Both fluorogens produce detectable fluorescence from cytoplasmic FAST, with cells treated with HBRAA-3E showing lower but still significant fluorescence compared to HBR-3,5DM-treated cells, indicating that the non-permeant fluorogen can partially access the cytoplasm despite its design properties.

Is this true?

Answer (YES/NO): NO